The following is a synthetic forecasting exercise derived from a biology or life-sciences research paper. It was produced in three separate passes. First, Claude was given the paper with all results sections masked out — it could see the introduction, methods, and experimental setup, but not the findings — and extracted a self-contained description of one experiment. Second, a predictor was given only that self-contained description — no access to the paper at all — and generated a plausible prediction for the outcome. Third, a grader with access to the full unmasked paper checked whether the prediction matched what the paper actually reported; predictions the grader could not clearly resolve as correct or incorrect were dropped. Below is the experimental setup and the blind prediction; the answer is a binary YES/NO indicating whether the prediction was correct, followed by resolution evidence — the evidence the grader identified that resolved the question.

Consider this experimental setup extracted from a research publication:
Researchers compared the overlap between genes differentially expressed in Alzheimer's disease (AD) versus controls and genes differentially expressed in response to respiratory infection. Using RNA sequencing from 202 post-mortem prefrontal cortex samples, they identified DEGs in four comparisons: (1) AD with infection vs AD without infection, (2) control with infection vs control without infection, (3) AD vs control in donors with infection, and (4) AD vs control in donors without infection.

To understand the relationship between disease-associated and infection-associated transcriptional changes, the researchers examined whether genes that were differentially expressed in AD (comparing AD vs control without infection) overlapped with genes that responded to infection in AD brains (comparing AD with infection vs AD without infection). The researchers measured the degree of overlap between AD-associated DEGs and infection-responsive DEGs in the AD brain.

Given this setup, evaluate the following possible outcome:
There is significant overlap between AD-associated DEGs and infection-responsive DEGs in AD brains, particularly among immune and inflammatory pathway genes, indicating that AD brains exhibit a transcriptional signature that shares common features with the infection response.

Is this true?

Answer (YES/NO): NO